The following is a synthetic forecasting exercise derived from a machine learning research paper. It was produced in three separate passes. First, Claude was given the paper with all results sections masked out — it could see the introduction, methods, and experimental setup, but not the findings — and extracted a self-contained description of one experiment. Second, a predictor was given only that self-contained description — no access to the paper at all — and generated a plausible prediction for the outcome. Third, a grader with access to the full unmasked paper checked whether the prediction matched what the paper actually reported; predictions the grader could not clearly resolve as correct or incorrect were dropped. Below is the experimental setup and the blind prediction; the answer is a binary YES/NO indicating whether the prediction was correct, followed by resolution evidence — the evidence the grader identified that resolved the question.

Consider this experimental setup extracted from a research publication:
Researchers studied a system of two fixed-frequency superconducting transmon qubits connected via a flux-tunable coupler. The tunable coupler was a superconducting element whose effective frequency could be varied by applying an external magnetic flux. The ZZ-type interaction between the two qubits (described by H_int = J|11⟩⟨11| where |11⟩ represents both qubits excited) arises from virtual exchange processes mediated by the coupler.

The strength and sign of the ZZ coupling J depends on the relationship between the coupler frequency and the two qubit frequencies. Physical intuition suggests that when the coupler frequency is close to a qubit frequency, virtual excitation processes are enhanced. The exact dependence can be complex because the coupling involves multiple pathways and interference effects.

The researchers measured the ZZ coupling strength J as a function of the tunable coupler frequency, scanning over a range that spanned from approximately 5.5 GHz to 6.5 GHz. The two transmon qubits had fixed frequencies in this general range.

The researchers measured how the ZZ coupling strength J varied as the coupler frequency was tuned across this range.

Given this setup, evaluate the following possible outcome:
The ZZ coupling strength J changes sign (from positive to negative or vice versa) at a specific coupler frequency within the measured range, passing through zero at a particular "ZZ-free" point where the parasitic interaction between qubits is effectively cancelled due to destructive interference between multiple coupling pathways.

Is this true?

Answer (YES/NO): YES